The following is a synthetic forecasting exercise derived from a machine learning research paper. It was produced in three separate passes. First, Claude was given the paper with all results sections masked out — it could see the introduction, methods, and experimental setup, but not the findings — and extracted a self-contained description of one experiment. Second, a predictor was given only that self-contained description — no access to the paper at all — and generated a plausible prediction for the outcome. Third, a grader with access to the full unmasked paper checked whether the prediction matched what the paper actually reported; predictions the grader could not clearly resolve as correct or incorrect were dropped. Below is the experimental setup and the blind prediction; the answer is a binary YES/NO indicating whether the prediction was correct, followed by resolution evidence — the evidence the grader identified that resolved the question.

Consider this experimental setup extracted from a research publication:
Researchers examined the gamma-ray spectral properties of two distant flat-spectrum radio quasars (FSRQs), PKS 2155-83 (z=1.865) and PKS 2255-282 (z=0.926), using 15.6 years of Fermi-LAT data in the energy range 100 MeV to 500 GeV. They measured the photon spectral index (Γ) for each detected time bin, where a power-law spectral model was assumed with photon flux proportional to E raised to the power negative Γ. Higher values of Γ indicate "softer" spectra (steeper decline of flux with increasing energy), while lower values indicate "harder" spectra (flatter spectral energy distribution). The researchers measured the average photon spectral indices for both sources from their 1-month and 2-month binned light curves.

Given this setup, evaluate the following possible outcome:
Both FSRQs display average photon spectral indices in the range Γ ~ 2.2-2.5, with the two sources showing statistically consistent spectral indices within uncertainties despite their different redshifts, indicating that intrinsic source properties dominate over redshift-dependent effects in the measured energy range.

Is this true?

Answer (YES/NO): YES